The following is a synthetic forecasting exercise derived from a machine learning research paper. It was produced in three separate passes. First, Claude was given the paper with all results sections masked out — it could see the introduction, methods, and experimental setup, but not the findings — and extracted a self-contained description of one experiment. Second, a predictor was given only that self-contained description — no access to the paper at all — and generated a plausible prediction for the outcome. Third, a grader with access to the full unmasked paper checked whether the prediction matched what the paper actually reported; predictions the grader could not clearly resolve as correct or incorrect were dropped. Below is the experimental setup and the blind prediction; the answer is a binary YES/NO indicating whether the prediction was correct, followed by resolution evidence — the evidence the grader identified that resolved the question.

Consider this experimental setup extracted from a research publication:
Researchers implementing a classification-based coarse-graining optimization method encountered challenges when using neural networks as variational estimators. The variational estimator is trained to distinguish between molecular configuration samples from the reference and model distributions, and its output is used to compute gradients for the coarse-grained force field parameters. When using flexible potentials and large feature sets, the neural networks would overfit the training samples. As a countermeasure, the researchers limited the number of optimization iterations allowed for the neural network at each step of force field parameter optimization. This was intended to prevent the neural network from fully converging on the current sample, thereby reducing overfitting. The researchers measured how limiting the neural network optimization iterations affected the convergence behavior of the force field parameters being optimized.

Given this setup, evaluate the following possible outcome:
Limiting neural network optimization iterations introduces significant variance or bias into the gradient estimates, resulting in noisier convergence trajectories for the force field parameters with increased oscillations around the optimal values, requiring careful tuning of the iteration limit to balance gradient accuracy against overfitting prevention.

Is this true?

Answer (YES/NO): YES